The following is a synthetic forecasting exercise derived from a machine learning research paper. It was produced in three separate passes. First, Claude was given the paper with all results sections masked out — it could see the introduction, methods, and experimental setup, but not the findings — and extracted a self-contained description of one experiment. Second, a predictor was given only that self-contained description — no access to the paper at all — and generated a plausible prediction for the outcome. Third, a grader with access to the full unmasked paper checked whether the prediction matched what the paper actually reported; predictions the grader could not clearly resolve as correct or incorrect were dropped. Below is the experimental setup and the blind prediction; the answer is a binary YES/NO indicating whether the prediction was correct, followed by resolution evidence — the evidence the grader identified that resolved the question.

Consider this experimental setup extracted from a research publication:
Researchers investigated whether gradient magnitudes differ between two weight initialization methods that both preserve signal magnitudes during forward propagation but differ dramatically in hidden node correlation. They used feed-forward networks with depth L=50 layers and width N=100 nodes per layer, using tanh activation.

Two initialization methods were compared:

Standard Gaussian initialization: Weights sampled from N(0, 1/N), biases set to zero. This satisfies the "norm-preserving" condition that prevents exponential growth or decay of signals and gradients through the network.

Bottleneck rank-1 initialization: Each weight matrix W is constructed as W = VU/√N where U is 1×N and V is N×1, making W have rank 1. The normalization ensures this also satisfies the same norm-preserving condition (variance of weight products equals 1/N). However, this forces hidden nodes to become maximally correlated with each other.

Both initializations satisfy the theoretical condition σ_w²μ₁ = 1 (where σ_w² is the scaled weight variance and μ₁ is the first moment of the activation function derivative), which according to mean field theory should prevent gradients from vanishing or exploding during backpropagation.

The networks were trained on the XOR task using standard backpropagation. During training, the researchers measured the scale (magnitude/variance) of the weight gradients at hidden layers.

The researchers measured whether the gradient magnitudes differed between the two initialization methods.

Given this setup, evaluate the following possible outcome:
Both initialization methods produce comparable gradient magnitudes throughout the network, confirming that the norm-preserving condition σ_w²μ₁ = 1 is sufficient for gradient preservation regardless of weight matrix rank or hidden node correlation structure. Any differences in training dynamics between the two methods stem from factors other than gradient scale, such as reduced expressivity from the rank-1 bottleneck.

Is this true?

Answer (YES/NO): YES